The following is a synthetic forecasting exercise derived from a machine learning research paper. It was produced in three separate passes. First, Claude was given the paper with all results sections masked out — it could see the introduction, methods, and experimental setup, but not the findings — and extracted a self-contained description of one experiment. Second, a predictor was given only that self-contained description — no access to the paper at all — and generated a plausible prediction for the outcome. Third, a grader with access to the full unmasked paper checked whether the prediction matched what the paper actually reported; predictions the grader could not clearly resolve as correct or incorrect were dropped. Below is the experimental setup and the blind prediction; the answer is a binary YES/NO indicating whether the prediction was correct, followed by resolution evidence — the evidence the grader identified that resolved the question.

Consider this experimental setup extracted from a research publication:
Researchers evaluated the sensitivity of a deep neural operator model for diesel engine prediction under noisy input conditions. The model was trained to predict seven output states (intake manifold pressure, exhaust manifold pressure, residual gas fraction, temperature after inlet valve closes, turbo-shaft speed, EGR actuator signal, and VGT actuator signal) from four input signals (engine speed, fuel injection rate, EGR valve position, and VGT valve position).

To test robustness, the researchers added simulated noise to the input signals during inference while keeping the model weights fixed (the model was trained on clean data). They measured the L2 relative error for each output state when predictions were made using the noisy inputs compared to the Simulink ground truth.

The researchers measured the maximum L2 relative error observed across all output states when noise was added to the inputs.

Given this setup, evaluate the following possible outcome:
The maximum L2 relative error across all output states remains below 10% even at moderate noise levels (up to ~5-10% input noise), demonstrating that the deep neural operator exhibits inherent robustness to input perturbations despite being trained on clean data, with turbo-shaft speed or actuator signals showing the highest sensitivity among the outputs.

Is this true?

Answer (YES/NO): NO